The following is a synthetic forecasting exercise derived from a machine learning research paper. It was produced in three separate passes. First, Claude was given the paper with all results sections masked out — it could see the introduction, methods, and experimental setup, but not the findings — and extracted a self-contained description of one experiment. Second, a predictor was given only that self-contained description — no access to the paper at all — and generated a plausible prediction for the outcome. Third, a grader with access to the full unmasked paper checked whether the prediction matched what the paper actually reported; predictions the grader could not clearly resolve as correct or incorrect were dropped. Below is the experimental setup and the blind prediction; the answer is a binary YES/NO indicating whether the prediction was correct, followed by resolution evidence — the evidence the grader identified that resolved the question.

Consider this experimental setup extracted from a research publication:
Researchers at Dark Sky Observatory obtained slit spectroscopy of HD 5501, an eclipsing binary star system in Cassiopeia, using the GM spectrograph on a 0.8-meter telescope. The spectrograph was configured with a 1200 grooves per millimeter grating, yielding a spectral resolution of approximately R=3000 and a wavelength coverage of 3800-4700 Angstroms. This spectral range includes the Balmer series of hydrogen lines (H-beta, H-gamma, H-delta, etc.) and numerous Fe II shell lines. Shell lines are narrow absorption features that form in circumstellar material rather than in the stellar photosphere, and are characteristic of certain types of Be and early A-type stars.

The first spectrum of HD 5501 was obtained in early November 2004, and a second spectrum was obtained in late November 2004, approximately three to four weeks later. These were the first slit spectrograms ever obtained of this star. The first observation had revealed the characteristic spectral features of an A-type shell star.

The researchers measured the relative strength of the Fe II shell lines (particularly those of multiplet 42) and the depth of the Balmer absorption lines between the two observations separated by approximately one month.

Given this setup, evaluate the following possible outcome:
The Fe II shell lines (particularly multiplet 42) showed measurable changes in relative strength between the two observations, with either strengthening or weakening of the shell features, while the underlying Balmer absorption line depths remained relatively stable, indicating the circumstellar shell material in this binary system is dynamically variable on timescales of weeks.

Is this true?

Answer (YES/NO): NO